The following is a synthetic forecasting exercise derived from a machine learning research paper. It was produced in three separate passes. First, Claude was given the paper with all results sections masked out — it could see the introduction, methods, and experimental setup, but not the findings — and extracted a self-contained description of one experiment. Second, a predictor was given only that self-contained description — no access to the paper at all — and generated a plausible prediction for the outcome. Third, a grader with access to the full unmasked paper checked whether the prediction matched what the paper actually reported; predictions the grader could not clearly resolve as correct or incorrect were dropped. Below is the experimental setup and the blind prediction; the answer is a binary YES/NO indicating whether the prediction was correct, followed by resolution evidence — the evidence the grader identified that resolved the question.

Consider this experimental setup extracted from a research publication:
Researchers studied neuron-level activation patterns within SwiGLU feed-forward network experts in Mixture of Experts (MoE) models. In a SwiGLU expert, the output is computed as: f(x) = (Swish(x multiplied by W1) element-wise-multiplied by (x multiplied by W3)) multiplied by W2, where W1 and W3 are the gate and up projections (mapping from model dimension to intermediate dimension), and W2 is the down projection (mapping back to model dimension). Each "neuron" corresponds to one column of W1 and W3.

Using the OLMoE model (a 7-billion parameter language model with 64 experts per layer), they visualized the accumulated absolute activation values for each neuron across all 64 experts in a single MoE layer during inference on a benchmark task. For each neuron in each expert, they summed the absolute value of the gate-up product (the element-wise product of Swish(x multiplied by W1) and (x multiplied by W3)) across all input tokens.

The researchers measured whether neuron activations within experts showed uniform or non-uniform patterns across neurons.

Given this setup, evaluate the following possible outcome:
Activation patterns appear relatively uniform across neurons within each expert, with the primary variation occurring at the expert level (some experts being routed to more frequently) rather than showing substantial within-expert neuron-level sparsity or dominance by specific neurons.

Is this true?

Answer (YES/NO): NO